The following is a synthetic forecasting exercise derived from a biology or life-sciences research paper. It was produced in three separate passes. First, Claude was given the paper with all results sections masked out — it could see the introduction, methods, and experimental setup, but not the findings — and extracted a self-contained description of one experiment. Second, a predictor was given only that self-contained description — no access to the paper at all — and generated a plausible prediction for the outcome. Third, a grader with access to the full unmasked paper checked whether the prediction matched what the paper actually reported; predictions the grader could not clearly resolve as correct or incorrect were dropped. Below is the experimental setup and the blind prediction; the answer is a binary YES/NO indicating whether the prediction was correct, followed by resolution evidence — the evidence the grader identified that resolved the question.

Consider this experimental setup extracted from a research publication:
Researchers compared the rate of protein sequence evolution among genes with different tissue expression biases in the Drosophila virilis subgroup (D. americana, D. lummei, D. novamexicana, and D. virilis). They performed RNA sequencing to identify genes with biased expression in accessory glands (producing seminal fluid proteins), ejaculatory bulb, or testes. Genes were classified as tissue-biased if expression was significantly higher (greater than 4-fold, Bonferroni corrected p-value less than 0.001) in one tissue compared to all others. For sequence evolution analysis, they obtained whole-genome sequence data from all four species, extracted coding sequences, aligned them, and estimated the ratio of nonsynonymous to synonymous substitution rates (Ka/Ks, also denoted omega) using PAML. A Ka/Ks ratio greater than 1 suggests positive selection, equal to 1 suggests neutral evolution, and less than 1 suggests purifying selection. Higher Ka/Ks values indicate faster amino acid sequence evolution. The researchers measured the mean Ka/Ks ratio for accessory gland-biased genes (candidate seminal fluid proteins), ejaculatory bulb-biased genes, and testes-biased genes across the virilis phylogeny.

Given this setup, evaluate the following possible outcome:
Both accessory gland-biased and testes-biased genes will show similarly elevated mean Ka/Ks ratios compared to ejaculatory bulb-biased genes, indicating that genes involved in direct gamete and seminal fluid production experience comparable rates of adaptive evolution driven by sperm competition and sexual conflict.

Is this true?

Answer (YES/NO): NO